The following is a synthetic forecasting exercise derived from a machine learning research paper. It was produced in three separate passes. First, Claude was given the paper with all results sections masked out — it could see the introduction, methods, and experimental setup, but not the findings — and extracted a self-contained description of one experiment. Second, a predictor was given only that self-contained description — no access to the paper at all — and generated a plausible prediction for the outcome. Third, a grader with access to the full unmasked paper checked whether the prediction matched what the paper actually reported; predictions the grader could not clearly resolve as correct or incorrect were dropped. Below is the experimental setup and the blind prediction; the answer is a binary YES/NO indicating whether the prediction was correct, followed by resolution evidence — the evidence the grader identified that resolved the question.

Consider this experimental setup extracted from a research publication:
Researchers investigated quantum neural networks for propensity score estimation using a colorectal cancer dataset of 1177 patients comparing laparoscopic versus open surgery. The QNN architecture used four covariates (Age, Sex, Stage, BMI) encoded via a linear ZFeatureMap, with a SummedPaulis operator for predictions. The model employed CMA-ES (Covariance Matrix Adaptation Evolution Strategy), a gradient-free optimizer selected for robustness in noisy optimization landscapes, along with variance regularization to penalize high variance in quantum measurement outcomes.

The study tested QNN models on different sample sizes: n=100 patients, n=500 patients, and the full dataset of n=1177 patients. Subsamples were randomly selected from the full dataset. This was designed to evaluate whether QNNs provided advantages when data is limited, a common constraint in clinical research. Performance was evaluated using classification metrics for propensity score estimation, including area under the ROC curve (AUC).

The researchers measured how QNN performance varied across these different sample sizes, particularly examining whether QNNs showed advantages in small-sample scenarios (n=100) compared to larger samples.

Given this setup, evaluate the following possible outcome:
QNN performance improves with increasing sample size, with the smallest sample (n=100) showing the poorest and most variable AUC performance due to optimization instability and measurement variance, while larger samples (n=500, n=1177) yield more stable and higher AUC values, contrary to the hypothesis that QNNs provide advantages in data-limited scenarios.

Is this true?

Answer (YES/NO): NO